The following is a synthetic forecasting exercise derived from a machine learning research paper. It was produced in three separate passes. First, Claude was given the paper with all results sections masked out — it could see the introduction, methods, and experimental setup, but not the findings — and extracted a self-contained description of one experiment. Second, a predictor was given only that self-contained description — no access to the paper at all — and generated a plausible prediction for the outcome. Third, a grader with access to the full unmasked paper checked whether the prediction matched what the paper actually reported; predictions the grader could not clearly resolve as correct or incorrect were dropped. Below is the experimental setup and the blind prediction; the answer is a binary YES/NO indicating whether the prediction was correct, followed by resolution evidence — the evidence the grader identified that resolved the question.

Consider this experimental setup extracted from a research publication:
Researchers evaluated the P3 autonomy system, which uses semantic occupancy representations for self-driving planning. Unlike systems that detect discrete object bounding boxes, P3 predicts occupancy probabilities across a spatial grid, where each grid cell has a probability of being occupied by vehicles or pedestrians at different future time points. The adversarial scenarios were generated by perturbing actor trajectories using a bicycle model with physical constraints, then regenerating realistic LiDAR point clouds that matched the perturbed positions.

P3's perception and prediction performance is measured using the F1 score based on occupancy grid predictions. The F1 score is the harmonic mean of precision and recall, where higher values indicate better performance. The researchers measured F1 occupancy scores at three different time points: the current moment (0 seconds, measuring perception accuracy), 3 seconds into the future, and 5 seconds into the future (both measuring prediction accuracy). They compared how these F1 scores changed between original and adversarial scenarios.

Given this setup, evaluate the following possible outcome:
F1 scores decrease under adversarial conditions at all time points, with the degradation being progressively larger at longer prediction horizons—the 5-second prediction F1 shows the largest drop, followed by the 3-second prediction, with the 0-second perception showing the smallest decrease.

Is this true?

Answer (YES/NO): YES